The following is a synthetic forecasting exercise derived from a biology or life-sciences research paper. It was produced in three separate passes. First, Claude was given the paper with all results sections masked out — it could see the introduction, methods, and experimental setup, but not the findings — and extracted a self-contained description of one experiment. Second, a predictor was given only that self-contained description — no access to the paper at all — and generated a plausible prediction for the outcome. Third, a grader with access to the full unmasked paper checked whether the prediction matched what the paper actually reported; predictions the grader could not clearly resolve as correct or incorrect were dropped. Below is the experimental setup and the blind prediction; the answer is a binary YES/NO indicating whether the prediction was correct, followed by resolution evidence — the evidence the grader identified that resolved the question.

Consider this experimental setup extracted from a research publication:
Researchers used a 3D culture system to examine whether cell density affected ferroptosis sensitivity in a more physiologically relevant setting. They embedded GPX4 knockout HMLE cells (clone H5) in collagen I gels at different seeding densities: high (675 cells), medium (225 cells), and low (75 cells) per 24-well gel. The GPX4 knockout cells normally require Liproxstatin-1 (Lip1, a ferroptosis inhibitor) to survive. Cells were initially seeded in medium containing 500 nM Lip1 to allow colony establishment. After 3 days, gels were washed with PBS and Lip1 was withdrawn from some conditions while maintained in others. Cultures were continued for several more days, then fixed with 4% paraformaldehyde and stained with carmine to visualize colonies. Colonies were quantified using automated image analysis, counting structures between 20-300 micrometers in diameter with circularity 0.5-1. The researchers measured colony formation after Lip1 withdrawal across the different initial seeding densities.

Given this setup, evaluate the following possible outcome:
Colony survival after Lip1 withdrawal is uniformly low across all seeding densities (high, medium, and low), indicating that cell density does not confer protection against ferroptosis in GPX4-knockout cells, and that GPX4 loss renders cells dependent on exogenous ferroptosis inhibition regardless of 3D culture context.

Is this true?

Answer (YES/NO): NO